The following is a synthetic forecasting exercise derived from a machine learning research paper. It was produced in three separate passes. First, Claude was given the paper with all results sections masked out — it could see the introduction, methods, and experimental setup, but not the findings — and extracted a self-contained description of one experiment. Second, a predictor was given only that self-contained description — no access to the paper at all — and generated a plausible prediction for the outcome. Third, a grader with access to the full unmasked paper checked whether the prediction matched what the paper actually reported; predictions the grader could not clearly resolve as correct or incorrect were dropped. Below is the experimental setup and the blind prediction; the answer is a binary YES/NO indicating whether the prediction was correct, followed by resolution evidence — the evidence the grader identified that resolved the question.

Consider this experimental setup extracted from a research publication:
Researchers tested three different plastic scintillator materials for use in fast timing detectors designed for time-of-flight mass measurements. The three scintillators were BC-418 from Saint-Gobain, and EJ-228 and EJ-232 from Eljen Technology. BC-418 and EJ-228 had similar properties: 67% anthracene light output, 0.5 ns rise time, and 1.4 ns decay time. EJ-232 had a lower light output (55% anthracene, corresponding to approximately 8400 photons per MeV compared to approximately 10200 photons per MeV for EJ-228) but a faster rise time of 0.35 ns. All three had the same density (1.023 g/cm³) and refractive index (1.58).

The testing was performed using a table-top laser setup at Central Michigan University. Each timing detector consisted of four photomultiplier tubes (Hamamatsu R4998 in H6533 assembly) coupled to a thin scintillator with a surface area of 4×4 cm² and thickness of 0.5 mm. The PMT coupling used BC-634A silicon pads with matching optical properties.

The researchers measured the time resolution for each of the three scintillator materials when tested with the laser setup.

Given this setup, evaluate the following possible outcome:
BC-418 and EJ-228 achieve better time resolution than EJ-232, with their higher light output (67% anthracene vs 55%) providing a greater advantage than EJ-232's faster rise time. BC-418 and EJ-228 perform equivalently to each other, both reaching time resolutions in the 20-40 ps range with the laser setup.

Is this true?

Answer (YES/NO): NO